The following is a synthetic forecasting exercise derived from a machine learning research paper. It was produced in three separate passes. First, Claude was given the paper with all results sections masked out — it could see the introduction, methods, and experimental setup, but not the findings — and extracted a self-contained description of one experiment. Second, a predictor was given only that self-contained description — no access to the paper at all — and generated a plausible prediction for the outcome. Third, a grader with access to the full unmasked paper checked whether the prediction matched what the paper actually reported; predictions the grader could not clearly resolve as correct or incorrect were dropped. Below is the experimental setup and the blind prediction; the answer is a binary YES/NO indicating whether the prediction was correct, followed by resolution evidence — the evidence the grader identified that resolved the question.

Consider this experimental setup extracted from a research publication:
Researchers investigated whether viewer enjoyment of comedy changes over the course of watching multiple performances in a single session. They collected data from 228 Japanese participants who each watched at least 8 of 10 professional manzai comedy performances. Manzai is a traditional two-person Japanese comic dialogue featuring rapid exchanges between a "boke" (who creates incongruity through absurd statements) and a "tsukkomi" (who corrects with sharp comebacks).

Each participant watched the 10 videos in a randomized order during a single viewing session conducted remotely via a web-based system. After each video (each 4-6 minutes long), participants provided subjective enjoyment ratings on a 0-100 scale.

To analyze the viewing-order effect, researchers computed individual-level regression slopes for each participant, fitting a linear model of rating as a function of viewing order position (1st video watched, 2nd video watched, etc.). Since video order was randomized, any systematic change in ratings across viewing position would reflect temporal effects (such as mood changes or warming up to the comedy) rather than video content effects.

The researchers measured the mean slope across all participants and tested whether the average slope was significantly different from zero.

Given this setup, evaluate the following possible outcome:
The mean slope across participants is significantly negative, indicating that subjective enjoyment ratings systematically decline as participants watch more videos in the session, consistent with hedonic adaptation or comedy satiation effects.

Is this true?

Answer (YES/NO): NO